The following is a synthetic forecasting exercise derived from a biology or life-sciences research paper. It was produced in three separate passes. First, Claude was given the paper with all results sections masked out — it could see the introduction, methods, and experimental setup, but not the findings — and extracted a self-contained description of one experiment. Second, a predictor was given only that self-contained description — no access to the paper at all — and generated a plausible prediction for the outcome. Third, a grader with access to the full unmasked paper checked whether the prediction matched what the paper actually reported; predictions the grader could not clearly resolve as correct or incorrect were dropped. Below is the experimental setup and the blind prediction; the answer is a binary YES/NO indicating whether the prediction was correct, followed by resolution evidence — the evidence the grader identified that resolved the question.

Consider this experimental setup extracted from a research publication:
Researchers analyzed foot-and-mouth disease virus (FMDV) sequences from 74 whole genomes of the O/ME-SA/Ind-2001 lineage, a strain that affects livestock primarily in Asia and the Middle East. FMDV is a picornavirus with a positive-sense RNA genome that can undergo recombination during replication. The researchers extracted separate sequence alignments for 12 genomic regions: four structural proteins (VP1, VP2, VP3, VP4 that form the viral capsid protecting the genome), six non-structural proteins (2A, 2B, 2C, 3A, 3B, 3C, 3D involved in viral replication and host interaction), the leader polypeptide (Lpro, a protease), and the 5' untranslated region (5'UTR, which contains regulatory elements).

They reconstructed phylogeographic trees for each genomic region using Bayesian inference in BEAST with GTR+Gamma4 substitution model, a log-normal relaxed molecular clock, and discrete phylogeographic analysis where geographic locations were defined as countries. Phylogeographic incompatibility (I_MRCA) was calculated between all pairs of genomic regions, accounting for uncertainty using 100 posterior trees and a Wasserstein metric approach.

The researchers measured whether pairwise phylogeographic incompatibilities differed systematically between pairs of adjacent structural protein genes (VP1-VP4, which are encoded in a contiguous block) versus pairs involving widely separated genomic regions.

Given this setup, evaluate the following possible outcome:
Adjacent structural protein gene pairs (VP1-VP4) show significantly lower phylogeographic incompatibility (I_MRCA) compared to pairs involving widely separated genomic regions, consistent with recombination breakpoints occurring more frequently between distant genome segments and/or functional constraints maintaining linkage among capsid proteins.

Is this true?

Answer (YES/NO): YES